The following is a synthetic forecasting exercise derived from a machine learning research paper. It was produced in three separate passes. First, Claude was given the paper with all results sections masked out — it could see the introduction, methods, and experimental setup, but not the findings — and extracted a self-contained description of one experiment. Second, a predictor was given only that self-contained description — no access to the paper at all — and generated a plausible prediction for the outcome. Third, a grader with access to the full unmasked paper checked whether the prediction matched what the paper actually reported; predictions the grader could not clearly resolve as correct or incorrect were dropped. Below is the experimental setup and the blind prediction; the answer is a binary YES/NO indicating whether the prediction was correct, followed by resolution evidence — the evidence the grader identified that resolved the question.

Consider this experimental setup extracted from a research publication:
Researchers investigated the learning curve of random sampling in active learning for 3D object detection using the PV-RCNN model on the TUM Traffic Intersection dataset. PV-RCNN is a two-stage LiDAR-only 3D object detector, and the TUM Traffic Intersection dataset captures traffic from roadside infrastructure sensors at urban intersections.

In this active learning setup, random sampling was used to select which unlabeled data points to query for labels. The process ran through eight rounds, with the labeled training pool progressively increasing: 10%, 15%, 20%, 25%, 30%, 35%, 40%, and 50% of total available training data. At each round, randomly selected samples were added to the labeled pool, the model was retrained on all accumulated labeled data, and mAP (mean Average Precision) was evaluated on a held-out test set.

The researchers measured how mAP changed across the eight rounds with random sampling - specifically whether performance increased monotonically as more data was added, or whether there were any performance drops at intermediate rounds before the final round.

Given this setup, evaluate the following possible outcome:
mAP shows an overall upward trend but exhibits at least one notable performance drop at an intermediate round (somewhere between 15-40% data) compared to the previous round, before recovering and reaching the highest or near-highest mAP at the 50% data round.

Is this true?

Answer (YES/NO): YES